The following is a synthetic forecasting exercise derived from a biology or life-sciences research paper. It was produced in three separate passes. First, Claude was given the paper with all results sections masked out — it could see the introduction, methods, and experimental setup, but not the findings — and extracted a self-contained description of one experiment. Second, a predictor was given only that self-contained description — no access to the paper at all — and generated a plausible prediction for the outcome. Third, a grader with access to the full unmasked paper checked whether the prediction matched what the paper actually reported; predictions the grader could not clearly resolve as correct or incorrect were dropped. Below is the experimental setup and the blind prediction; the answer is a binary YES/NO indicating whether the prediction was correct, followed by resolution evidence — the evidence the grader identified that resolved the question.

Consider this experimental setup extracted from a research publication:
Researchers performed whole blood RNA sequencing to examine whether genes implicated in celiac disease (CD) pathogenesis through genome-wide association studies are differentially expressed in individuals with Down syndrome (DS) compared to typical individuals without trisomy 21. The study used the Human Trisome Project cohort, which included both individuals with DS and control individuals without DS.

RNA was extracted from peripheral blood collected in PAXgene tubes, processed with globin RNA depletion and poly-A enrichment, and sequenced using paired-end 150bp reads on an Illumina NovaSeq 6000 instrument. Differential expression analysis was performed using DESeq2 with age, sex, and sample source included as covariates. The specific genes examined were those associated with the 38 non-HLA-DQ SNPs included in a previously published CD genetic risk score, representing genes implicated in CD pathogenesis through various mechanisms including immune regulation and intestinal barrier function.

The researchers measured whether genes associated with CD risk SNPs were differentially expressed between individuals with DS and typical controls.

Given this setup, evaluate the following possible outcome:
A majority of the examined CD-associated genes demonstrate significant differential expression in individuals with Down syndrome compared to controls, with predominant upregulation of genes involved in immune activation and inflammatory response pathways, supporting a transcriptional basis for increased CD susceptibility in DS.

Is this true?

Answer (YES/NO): NO